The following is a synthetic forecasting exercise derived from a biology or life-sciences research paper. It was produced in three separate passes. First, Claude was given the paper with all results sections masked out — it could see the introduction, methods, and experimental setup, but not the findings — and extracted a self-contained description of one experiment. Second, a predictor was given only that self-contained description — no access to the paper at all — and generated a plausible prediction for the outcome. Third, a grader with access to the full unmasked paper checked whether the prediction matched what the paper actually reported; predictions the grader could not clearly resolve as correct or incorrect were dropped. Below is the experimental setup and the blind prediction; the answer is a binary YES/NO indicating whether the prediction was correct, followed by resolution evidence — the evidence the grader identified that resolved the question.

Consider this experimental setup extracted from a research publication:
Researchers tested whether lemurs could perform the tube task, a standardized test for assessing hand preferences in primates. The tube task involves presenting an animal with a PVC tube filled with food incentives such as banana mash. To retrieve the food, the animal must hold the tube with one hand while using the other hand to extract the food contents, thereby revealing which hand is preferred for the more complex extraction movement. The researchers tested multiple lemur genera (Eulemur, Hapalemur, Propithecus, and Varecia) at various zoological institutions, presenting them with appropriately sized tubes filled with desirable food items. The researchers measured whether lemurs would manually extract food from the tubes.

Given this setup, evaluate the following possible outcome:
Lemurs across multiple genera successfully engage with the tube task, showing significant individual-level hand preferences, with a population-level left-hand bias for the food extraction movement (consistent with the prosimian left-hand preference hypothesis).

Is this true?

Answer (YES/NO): NO